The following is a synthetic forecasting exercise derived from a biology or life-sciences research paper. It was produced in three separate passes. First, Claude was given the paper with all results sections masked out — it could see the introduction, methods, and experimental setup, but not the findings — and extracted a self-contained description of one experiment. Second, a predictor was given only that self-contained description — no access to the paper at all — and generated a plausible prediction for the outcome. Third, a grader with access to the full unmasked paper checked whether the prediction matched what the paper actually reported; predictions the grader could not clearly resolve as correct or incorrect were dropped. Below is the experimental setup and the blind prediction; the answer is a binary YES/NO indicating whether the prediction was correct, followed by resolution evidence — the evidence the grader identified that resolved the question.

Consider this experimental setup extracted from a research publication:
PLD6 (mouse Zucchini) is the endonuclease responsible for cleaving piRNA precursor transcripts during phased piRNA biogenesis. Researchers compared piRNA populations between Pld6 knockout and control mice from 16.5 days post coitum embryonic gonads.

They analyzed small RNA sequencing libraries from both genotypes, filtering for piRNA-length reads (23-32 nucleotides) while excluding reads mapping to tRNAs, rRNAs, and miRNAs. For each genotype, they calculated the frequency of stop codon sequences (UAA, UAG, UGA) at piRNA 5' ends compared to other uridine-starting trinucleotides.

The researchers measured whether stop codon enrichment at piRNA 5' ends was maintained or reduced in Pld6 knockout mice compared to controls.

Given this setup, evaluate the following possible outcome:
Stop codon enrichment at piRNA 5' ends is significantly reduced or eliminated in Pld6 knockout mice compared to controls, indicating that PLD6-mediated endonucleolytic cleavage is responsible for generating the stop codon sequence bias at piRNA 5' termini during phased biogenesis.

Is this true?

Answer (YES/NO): YES